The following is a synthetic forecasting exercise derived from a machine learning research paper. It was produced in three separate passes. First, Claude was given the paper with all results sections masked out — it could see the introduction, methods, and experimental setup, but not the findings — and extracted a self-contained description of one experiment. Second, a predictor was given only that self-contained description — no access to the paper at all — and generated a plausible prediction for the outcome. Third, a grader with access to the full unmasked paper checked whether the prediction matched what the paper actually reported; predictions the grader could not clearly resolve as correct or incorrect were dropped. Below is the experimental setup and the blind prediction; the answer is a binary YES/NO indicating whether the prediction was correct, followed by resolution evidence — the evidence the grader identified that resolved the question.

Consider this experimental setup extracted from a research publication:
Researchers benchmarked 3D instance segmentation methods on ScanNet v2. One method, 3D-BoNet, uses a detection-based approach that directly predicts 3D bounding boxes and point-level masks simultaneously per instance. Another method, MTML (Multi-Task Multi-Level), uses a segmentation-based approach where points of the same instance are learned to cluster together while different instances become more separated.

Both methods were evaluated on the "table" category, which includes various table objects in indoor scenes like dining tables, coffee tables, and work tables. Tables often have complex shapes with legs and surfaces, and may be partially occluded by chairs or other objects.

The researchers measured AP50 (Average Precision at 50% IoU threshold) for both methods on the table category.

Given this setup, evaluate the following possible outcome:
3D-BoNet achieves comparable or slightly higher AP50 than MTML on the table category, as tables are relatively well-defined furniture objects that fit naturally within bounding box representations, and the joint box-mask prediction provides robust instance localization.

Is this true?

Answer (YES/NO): NO